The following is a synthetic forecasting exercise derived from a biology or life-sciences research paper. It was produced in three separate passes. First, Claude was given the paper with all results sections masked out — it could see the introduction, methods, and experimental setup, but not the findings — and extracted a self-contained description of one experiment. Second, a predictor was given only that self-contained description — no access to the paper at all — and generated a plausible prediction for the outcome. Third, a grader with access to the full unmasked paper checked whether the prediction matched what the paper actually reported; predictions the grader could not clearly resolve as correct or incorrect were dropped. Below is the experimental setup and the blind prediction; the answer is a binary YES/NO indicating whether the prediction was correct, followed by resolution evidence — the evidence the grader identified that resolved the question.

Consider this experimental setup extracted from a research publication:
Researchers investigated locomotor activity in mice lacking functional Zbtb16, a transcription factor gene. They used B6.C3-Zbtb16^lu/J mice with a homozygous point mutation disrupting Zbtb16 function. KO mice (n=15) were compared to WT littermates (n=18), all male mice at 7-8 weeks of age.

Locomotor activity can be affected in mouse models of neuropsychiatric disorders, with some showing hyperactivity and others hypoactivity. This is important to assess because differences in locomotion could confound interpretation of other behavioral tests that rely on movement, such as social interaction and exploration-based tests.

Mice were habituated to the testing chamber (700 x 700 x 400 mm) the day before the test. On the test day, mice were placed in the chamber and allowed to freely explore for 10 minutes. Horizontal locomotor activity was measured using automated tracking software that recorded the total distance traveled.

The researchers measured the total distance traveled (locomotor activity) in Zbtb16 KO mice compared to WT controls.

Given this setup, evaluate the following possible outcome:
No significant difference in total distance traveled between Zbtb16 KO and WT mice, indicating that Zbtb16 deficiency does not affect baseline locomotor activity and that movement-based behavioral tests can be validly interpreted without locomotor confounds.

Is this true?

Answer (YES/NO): YES